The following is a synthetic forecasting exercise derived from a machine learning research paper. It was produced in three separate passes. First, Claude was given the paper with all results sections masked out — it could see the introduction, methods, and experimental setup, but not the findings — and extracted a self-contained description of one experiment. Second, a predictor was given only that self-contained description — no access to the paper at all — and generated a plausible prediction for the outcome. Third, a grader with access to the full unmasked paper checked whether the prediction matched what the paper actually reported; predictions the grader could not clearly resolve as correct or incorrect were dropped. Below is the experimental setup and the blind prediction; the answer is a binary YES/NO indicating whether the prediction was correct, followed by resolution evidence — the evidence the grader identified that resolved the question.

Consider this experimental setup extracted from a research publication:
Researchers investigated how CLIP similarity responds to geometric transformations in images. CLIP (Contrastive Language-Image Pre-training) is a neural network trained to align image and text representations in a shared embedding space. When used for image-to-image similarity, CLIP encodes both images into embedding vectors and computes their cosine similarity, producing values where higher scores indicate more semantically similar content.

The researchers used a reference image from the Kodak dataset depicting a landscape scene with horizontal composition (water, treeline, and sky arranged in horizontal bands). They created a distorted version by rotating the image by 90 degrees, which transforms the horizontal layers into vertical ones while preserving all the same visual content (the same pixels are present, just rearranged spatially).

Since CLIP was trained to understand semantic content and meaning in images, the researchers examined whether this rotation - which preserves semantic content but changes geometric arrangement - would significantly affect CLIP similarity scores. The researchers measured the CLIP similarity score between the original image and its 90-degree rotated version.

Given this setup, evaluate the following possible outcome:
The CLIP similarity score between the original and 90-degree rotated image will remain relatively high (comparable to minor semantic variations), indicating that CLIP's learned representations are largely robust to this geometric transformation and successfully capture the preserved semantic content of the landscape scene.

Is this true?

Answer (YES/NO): YES